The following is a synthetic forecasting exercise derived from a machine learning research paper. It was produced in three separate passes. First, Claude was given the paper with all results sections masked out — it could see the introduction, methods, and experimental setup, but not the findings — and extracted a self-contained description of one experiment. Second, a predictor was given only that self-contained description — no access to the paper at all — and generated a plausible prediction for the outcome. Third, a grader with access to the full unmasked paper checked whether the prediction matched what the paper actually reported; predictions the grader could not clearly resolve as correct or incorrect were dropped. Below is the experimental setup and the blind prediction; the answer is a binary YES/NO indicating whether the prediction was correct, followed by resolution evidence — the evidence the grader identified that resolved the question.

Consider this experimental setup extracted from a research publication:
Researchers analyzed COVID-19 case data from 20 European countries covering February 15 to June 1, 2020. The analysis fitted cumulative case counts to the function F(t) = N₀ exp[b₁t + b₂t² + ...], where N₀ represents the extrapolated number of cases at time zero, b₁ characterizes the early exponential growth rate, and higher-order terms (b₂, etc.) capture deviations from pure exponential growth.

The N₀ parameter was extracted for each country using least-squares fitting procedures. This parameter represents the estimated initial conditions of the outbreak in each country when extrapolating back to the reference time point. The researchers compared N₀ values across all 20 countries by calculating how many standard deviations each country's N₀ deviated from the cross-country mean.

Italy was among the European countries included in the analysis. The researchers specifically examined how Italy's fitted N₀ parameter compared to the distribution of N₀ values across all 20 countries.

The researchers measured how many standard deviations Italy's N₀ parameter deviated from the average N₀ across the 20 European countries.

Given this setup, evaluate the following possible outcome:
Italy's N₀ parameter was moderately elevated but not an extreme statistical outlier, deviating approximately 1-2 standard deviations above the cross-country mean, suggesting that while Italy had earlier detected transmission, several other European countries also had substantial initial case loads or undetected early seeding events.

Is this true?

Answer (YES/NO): NO